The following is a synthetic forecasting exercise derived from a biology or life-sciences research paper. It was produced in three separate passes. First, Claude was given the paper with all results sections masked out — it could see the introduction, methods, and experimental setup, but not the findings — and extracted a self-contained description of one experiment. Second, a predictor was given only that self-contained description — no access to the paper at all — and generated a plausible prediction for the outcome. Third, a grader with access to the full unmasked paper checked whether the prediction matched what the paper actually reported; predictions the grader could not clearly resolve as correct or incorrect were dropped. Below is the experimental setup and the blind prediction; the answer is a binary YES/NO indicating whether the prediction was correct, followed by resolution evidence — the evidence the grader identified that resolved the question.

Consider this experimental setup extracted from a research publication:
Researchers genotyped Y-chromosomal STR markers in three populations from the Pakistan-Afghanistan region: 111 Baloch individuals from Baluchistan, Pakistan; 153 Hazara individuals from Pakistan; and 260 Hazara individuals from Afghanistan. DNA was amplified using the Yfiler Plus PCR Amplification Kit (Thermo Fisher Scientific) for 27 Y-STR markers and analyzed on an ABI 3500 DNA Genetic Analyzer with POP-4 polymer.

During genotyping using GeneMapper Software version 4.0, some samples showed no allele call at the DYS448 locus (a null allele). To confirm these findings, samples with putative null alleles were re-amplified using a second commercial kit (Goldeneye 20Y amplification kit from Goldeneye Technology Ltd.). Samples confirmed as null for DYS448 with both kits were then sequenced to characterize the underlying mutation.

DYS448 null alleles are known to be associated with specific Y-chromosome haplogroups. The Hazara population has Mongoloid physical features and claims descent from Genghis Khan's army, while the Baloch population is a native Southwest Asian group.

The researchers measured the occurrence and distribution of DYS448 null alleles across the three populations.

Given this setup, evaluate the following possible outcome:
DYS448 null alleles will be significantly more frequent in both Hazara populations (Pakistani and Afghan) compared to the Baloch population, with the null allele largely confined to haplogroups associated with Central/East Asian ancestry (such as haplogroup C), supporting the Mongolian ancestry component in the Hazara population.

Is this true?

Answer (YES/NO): YES